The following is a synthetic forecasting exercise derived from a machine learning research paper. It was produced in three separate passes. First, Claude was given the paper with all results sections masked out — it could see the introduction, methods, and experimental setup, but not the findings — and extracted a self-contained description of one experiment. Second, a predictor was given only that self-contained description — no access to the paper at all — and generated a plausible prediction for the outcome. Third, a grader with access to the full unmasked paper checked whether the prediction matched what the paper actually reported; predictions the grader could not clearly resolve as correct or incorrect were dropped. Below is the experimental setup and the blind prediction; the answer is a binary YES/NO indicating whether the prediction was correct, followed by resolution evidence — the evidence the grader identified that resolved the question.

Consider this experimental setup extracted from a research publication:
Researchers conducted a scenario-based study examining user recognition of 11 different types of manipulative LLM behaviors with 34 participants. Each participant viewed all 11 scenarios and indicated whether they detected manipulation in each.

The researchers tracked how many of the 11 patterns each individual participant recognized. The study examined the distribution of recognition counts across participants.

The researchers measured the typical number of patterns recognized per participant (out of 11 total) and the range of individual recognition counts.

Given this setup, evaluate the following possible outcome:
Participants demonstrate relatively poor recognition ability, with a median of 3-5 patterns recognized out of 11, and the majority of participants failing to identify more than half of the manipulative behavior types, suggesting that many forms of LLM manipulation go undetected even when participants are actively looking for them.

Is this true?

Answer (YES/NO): NO